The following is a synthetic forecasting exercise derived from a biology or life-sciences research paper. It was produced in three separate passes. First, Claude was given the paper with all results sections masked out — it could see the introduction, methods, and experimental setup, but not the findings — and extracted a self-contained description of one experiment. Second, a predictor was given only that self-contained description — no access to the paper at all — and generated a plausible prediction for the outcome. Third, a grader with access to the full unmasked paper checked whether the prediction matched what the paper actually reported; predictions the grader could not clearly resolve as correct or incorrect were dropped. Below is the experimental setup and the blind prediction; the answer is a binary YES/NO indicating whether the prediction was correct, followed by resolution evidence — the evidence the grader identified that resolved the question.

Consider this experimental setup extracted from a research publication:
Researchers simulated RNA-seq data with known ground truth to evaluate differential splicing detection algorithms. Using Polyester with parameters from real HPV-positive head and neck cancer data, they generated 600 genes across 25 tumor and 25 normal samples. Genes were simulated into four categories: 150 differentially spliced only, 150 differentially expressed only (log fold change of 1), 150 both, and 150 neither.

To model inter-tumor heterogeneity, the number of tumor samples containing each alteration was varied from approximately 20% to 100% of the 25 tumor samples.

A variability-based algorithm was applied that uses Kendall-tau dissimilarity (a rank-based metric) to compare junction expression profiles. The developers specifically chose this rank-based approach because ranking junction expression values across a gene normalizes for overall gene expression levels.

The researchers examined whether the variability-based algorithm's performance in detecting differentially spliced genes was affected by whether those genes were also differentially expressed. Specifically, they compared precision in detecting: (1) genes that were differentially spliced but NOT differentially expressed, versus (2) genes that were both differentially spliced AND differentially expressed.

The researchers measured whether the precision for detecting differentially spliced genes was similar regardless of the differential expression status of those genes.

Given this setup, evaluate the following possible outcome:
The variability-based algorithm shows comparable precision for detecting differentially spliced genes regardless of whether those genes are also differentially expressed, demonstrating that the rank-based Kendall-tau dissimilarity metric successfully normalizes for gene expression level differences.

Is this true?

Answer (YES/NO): YES